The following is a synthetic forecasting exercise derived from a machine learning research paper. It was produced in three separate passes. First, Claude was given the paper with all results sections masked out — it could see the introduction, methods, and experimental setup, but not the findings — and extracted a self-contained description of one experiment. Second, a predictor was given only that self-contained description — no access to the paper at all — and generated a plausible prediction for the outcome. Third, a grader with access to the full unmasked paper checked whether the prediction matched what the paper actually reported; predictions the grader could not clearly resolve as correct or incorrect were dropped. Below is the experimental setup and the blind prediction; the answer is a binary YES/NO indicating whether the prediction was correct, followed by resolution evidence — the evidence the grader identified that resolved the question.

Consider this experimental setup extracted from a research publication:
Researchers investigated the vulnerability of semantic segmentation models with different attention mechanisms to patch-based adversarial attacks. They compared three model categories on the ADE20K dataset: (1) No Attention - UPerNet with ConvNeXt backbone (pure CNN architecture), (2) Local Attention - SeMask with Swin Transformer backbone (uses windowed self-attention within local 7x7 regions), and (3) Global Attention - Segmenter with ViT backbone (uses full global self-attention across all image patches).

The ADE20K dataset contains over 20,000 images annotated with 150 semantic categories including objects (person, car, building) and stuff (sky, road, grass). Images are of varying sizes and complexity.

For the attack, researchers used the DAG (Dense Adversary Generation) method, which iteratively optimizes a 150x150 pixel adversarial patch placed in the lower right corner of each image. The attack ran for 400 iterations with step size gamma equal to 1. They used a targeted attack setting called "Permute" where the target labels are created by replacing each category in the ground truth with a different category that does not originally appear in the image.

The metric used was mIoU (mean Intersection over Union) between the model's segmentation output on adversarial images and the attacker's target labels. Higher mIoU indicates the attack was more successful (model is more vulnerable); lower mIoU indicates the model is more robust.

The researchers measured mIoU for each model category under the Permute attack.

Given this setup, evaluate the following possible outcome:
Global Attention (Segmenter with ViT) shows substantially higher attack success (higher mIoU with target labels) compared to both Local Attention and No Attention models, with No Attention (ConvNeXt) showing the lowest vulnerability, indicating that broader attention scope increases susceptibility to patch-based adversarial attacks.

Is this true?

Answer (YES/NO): YES